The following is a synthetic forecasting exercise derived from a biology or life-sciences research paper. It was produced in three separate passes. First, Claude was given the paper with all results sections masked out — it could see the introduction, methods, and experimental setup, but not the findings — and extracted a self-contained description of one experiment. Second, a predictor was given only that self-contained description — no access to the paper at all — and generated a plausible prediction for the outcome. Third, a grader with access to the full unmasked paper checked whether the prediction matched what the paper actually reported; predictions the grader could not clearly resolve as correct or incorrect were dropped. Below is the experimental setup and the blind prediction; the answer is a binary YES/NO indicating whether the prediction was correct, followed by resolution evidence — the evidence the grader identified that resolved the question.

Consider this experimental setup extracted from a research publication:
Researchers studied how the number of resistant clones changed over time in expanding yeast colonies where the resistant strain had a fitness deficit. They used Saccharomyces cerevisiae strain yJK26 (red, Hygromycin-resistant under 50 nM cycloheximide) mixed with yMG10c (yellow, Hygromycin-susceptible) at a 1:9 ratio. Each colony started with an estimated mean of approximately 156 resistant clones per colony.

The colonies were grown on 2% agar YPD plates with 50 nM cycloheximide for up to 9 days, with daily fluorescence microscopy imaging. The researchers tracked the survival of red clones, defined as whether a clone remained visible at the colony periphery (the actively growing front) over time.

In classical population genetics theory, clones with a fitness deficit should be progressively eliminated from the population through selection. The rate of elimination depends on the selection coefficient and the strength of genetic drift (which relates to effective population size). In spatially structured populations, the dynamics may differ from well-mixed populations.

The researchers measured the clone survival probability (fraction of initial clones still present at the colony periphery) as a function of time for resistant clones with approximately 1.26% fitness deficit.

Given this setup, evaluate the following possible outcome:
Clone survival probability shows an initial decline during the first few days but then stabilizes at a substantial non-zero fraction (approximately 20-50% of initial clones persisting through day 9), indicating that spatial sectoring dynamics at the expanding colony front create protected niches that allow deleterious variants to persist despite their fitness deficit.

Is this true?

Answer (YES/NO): NO